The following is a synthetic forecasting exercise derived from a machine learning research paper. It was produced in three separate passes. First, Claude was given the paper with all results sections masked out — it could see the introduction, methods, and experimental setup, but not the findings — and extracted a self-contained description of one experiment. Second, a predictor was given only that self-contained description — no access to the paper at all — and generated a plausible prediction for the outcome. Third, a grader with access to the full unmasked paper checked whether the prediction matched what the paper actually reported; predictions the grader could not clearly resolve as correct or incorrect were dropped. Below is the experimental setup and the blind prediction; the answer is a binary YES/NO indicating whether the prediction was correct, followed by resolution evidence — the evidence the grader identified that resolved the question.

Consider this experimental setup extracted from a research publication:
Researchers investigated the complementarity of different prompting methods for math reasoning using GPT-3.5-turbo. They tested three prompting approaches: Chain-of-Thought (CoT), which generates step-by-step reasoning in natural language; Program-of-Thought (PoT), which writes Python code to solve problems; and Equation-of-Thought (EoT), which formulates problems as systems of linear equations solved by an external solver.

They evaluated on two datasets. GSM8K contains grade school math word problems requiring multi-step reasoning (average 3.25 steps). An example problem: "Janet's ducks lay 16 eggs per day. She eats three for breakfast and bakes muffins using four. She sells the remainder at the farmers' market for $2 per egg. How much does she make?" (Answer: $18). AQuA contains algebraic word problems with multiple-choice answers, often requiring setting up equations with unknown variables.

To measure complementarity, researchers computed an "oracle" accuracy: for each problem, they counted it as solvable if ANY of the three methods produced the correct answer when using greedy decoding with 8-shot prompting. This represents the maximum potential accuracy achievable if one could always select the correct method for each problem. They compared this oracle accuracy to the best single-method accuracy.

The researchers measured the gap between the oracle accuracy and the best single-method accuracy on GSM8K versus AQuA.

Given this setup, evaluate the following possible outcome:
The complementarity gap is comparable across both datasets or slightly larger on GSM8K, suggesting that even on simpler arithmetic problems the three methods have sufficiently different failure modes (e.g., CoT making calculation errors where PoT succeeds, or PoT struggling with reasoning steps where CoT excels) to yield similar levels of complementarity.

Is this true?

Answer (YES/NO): NO